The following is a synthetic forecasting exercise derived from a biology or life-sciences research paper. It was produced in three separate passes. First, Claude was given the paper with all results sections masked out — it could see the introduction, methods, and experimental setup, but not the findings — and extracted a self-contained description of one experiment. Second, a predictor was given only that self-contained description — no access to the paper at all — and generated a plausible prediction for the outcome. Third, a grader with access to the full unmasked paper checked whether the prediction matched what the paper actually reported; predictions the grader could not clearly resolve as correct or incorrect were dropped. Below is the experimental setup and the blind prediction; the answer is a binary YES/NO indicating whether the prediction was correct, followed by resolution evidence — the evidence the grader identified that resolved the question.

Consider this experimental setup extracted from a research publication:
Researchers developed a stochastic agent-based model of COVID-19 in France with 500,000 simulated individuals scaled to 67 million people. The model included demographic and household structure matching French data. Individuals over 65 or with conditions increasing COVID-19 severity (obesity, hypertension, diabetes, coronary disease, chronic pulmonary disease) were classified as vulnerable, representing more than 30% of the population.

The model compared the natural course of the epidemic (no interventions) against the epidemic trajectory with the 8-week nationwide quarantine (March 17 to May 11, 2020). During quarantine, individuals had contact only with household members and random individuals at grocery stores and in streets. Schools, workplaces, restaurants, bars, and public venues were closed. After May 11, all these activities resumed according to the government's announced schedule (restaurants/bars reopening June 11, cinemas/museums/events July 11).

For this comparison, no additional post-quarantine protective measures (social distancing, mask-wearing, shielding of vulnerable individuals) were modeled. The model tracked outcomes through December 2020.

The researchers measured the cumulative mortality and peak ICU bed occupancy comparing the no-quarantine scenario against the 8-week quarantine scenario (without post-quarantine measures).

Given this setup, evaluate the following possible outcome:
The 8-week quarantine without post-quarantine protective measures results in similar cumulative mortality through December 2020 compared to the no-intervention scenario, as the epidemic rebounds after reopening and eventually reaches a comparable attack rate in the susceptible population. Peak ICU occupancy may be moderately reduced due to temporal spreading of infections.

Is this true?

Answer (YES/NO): NO